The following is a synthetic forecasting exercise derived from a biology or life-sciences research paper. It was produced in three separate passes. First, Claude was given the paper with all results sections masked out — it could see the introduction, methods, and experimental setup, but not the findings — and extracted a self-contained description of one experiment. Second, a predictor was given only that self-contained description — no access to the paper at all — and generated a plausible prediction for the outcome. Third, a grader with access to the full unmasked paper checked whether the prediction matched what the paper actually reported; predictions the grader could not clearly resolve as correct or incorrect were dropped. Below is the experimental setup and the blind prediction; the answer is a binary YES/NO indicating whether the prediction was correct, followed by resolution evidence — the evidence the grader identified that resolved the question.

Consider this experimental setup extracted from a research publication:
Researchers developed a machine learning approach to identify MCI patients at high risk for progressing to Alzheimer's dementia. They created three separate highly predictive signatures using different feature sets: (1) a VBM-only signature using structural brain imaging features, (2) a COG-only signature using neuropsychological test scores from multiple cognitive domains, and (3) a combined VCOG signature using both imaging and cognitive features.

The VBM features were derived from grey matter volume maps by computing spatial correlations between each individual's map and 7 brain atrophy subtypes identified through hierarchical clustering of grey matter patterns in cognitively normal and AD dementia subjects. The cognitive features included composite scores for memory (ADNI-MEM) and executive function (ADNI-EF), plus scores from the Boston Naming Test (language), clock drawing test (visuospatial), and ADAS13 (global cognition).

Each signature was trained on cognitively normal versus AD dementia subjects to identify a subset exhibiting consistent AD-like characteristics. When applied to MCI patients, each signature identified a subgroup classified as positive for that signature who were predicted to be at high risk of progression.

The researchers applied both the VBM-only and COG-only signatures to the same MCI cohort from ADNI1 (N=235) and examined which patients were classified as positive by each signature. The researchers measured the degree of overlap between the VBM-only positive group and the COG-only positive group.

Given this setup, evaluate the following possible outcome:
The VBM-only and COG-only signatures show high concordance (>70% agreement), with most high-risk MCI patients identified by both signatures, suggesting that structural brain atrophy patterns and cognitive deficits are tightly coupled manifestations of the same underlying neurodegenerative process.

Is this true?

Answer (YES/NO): NO